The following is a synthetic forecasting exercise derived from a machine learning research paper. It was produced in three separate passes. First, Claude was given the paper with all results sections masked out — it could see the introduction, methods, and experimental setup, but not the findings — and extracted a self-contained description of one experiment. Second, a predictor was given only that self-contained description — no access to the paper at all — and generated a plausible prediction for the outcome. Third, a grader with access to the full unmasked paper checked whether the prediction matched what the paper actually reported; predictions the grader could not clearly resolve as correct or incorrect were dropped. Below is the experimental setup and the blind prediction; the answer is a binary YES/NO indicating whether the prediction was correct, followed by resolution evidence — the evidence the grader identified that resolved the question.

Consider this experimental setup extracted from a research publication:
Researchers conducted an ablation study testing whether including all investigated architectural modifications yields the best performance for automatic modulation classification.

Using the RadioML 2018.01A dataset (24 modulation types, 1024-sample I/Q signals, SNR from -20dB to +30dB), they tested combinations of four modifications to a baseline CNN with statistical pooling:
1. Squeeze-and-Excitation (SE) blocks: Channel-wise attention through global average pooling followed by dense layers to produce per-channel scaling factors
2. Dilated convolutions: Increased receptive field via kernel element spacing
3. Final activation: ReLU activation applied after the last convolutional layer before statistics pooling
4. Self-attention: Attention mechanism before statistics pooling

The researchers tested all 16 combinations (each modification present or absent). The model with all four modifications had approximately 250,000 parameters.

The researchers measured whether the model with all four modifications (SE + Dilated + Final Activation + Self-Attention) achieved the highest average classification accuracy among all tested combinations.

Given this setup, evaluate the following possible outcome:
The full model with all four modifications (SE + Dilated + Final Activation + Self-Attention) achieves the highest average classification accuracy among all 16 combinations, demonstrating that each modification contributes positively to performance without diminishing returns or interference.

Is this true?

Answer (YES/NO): NO